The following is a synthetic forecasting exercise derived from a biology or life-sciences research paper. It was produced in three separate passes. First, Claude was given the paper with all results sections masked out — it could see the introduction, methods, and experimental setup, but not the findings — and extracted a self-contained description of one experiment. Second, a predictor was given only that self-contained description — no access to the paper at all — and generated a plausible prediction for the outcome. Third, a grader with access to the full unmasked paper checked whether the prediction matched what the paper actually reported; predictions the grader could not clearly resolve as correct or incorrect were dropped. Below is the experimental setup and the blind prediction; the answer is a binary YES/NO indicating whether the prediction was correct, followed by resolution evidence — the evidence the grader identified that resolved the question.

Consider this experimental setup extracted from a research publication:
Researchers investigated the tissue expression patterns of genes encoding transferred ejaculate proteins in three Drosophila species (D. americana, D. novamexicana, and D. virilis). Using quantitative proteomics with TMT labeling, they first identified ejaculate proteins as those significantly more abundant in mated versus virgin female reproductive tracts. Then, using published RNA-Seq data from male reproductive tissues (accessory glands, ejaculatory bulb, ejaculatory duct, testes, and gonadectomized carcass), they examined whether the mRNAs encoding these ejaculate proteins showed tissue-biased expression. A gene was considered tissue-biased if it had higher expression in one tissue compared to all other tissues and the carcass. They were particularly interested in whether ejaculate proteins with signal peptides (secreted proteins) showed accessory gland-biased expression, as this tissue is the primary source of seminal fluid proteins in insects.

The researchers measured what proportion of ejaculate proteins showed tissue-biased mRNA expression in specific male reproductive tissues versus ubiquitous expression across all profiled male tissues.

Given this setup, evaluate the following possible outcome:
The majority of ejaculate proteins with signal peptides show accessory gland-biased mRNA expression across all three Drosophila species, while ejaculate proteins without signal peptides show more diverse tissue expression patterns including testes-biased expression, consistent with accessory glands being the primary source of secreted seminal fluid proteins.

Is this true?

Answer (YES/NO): NO